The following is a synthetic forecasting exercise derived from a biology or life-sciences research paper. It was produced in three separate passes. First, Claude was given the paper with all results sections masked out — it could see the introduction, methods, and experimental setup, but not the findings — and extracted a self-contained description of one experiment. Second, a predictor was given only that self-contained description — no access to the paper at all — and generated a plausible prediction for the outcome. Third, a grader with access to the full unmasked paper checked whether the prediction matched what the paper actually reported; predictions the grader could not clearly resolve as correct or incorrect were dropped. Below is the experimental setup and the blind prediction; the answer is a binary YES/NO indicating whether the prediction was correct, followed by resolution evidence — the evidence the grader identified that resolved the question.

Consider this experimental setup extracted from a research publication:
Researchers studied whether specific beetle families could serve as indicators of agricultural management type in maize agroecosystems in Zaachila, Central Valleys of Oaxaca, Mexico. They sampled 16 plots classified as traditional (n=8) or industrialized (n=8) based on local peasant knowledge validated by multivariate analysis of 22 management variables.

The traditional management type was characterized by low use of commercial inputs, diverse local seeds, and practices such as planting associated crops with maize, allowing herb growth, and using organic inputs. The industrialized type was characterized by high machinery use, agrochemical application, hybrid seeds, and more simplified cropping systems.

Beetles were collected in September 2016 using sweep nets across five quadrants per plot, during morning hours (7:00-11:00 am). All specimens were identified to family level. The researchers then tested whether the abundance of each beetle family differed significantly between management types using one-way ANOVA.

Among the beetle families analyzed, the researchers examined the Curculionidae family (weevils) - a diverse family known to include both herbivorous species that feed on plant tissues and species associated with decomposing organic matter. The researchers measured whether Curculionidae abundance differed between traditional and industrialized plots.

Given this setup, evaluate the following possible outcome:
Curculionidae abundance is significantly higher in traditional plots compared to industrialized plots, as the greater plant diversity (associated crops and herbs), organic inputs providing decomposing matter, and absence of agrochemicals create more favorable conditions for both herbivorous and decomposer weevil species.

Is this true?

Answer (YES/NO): YES